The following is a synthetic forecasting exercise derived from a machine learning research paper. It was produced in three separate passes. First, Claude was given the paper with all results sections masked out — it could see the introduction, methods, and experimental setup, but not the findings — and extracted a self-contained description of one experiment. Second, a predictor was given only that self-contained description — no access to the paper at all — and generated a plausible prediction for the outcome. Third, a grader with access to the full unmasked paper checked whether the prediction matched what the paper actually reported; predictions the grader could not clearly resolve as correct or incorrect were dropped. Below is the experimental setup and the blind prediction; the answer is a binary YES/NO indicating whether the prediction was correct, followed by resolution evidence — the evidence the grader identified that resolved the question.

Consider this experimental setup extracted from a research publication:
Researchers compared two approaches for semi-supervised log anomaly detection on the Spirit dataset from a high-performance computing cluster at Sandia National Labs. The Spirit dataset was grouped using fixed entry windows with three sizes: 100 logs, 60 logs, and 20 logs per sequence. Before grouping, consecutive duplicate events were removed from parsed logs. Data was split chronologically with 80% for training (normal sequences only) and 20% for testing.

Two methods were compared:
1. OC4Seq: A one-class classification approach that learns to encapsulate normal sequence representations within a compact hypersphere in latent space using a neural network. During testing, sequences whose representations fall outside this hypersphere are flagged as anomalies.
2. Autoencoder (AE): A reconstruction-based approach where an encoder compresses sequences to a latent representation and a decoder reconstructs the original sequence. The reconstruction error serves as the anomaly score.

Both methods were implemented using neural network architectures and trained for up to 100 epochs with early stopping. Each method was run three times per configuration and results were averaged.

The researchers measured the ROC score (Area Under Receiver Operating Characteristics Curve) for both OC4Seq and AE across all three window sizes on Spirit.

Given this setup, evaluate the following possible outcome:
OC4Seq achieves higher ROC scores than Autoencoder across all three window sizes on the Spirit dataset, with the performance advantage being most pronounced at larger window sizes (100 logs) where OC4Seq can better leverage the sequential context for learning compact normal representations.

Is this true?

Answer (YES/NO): NO